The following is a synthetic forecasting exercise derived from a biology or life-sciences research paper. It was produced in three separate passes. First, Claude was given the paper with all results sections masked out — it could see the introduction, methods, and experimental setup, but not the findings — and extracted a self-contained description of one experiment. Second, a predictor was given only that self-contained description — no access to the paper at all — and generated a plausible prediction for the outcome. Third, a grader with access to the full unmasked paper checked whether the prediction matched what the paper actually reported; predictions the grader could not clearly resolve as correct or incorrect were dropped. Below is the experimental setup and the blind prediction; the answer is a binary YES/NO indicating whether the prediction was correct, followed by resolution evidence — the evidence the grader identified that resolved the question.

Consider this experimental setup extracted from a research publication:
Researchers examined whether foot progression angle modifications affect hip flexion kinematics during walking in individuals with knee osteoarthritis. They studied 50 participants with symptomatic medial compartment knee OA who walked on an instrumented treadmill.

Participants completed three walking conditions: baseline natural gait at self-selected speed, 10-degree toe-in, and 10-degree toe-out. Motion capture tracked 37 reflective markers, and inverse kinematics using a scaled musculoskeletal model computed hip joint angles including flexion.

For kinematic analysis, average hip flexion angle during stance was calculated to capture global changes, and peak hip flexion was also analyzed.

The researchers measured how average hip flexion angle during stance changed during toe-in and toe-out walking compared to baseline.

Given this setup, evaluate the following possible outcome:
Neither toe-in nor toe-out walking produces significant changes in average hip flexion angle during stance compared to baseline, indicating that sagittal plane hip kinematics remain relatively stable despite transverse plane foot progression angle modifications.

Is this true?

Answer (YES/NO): NO